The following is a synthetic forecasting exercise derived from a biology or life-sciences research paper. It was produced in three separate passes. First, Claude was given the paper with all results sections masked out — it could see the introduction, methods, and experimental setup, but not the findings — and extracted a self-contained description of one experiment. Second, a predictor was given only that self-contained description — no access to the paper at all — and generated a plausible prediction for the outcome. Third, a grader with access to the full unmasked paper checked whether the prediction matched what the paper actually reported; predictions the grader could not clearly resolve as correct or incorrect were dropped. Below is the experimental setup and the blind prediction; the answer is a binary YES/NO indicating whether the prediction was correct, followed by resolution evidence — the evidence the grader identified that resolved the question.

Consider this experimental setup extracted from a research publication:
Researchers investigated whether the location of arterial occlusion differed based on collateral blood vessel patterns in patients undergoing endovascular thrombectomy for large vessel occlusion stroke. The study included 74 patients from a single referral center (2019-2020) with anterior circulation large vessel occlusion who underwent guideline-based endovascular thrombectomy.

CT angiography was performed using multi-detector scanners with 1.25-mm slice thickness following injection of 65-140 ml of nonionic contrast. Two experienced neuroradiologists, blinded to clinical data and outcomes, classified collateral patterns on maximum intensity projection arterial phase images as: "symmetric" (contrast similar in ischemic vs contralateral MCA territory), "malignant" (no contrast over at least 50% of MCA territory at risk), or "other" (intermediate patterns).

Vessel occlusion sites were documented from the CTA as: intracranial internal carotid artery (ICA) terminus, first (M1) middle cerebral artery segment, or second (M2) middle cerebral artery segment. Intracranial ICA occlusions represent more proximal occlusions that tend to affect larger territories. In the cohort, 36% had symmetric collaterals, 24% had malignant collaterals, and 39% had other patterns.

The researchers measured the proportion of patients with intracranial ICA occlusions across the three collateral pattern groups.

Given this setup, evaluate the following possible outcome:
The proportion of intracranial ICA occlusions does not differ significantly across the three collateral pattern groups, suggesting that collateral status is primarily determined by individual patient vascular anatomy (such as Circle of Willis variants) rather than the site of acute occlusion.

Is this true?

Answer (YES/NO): NO